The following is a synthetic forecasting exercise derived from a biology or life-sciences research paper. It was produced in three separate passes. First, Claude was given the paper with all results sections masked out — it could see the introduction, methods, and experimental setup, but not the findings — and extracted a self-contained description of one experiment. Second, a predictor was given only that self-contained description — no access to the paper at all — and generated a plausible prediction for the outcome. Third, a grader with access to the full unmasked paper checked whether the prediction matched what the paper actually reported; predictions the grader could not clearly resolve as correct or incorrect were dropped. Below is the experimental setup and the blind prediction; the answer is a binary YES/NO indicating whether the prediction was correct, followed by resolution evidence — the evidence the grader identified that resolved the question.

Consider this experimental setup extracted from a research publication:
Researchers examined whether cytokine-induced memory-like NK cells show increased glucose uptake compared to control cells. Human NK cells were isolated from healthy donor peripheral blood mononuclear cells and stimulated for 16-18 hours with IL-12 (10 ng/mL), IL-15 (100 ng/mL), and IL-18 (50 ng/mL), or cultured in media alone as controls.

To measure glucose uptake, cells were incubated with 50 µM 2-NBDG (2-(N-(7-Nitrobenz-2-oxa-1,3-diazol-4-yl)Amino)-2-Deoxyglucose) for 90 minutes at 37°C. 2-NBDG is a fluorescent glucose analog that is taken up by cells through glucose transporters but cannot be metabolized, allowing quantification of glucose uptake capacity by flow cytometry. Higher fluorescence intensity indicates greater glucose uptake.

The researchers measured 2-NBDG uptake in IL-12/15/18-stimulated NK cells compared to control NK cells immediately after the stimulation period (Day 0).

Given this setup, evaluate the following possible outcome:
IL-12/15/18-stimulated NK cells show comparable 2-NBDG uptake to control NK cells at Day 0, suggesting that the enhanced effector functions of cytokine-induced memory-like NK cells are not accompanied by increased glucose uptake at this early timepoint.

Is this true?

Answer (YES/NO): NO